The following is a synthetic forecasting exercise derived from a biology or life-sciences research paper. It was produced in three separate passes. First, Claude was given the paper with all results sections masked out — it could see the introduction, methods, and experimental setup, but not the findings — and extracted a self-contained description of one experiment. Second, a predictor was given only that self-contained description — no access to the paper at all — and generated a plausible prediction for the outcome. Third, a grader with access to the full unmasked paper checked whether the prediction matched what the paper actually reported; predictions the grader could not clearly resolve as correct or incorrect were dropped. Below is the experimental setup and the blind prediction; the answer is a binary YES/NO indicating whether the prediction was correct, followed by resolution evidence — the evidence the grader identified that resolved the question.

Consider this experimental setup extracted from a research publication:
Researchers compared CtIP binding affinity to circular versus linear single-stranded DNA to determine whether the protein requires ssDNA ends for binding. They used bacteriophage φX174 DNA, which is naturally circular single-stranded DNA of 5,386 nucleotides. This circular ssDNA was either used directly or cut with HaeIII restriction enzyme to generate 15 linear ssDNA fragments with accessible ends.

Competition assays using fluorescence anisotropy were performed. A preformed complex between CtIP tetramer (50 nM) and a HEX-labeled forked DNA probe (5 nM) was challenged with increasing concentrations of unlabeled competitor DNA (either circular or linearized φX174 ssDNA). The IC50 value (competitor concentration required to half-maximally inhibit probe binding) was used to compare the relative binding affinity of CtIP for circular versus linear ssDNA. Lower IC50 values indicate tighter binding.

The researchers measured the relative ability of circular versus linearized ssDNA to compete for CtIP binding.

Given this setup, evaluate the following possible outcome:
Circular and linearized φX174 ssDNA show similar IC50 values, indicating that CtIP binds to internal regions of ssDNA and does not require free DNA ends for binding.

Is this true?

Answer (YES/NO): YES